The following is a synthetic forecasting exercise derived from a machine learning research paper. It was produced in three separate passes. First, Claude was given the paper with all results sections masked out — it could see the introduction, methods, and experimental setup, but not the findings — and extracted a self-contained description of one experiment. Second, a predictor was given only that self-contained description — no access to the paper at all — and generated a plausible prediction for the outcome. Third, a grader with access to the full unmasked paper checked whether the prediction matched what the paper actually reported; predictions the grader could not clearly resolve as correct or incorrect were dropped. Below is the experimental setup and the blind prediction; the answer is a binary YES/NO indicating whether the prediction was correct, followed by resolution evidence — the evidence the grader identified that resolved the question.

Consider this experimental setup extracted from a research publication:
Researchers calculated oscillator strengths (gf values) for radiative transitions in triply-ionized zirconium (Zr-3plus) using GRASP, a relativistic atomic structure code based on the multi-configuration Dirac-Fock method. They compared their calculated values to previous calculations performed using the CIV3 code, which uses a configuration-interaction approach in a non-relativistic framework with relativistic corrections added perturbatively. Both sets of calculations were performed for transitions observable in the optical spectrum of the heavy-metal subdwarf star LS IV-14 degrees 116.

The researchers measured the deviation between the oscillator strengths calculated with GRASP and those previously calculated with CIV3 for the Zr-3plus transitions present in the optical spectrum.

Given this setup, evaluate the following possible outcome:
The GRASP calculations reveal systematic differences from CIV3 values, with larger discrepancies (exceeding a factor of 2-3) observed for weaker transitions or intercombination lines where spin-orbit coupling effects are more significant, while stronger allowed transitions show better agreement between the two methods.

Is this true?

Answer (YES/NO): NO